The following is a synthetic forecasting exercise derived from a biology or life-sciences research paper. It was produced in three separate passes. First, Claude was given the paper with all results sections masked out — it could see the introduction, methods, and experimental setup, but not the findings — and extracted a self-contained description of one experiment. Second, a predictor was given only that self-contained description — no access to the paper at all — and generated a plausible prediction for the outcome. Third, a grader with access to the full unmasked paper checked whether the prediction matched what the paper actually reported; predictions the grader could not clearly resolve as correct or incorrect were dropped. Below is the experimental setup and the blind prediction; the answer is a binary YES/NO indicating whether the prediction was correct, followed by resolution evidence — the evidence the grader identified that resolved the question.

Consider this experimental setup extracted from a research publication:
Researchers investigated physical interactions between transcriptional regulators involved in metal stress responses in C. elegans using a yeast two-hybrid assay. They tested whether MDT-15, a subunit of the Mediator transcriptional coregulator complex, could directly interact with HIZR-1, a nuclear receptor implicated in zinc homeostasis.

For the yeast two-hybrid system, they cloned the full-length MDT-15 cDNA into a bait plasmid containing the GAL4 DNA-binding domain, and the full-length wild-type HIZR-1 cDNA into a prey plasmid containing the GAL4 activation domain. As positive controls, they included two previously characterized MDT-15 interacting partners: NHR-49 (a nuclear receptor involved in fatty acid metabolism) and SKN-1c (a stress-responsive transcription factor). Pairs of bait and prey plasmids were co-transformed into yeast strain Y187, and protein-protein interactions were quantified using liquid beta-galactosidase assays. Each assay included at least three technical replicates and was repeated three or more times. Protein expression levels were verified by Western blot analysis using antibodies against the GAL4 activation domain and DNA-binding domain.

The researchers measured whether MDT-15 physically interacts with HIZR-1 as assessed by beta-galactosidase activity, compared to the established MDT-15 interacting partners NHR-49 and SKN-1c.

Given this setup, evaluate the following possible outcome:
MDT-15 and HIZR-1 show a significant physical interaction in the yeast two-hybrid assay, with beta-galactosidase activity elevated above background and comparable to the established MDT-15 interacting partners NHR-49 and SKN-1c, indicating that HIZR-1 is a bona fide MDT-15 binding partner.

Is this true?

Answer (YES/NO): YES